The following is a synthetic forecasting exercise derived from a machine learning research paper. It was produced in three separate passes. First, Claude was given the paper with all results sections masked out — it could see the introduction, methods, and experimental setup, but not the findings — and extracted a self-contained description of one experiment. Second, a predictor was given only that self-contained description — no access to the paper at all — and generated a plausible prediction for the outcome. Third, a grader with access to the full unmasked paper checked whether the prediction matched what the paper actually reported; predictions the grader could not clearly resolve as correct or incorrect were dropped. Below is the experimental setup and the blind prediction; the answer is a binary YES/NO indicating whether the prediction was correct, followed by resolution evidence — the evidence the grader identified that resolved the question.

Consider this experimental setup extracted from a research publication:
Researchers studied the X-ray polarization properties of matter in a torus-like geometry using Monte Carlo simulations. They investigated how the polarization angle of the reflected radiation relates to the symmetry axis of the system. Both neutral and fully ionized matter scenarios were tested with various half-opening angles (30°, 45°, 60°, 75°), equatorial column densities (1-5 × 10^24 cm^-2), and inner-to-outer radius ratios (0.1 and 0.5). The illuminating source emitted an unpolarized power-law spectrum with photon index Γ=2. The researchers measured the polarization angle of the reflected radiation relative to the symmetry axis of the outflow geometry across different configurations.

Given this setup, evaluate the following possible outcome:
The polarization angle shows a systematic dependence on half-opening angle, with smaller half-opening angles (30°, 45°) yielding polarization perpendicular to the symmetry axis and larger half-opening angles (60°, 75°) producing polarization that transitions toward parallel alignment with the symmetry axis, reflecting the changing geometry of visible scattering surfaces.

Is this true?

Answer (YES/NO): NO